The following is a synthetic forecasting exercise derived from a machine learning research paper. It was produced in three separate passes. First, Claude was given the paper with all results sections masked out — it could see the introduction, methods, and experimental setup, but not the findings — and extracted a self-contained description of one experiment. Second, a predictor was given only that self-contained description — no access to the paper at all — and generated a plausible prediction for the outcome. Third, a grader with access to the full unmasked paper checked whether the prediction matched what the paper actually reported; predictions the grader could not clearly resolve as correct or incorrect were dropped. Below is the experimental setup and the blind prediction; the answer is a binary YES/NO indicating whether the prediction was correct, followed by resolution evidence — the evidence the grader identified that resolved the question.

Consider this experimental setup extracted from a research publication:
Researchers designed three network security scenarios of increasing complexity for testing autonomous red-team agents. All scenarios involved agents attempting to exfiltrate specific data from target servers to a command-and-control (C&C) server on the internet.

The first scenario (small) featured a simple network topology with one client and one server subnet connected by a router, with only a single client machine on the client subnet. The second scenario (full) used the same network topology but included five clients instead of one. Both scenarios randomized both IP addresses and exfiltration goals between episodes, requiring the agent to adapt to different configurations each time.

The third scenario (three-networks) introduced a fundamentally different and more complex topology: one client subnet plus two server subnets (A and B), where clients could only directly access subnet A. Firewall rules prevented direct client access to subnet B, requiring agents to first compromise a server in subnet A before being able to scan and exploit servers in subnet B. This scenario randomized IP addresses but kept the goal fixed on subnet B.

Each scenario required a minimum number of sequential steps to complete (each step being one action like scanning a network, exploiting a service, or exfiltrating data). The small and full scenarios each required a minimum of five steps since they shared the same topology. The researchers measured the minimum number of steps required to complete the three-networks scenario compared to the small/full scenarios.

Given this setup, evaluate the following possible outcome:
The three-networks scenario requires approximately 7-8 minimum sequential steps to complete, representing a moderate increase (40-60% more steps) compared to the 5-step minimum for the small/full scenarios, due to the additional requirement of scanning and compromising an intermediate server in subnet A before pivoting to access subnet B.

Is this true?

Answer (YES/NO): YES